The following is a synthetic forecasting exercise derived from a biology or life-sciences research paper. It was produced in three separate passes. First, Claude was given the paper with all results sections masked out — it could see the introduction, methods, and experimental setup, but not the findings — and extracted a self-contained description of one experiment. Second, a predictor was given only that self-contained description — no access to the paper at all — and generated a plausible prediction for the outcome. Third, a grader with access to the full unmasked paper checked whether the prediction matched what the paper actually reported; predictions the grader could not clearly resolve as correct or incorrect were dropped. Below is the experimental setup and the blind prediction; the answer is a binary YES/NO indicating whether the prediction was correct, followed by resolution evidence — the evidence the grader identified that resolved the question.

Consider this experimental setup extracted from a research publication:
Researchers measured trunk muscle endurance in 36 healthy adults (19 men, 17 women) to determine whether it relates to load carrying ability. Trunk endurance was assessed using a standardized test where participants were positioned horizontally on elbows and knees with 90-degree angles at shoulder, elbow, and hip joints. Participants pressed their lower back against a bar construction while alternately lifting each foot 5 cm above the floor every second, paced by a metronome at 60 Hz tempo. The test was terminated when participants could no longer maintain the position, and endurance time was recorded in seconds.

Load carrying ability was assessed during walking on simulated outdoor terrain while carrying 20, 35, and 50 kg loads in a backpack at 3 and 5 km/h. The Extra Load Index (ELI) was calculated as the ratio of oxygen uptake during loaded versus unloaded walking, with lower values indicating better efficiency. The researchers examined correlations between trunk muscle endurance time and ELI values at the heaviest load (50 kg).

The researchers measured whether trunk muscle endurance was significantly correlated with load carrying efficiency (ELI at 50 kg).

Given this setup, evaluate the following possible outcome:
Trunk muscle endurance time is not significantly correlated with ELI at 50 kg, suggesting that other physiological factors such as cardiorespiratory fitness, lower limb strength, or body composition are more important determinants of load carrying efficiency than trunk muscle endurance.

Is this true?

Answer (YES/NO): YES